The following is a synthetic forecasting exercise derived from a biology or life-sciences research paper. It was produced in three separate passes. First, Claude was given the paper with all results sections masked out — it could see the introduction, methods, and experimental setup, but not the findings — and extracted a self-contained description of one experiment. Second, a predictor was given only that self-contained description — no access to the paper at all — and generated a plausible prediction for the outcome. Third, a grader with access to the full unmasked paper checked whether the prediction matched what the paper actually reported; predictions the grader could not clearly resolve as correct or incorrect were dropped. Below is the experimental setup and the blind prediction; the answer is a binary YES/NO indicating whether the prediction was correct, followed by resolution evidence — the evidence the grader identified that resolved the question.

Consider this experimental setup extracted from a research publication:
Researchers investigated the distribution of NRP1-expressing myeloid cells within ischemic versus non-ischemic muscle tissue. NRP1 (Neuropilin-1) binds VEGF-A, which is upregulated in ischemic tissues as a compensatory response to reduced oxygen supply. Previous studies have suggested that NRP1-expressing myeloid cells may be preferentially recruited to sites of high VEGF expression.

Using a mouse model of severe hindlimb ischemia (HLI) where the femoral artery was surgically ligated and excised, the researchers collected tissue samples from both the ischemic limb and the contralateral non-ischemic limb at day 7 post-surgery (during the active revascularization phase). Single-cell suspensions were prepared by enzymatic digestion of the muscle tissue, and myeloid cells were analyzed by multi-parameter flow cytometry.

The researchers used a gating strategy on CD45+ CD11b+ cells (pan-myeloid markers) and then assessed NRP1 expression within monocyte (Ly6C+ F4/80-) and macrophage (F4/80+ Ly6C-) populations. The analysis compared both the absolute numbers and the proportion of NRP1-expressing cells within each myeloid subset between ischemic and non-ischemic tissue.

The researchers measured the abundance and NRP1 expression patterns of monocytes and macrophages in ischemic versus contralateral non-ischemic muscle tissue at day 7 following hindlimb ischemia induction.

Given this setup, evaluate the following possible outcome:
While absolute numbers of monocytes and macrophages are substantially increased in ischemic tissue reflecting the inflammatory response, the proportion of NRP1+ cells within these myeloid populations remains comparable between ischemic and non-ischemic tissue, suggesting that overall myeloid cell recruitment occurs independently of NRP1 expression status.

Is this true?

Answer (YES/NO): NO